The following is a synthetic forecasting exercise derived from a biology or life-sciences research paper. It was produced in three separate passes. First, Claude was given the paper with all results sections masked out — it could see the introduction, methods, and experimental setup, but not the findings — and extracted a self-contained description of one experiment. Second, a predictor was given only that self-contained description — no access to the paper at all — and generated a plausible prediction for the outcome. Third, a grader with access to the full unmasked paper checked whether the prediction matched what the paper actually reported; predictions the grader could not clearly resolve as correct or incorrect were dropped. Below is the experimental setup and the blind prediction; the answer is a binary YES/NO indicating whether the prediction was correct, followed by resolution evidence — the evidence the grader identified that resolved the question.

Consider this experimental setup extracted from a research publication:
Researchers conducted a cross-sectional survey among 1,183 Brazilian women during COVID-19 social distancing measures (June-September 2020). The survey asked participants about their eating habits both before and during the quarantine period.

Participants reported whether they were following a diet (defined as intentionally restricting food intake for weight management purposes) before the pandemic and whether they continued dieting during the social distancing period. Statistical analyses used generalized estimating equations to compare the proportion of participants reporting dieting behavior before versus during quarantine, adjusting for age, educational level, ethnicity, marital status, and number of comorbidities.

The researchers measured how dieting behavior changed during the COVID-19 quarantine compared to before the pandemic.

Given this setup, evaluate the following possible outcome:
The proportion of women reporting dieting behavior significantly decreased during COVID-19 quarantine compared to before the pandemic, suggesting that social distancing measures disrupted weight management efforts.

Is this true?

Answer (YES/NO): YES